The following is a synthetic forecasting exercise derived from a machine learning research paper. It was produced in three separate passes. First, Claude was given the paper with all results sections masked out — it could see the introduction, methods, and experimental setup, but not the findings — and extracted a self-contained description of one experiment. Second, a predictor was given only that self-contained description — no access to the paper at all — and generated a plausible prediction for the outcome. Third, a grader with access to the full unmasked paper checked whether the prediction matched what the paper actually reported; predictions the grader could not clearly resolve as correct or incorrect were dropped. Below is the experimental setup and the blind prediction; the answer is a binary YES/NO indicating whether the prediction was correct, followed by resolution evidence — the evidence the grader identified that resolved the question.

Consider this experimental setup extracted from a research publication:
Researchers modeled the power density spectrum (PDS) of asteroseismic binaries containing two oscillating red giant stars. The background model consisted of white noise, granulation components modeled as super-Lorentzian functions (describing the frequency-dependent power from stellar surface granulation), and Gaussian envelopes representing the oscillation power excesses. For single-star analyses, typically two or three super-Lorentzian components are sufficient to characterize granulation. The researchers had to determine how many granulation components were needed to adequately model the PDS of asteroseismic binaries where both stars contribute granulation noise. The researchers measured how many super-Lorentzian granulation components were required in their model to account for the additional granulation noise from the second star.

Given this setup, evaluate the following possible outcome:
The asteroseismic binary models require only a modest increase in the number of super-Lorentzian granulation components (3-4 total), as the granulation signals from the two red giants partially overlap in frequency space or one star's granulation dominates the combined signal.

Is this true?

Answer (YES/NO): NO